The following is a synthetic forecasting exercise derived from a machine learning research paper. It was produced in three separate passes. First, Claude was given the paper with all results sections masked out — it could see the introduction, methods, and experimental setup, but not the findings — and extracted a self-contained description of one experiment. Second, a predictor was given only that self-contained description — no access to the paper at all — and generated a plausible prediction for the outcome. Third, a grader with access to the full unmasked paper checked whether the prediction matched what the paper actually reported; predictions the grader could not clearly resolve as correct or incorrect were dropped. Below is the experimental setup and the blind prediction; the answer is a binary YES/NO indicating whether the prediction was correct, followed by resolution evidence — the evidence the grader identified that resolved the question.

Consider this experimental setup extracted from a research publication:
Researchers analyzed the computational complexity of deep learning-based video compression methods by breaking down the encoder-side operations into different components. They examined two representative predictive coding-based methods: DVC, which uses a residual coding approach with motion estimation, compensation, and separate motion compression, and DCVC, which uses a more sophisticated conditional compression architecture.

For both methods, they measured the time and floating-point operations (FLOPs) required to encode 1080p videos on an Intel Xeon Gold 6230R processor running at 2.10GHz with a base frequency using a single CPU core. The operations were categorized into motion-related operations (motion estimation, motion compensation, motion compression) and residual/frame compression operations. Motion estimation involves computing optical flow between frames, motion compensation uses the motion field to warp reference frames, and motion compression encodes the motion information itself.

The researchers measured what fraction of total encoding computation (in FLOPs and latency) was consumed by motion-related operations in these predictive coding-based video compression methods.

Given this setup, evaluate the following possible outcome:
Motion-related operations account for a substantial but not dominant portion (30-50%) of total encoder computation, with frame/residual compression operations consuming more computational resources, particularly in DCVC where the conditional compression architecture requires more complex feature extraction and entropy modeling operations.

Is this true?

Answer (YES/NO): NO